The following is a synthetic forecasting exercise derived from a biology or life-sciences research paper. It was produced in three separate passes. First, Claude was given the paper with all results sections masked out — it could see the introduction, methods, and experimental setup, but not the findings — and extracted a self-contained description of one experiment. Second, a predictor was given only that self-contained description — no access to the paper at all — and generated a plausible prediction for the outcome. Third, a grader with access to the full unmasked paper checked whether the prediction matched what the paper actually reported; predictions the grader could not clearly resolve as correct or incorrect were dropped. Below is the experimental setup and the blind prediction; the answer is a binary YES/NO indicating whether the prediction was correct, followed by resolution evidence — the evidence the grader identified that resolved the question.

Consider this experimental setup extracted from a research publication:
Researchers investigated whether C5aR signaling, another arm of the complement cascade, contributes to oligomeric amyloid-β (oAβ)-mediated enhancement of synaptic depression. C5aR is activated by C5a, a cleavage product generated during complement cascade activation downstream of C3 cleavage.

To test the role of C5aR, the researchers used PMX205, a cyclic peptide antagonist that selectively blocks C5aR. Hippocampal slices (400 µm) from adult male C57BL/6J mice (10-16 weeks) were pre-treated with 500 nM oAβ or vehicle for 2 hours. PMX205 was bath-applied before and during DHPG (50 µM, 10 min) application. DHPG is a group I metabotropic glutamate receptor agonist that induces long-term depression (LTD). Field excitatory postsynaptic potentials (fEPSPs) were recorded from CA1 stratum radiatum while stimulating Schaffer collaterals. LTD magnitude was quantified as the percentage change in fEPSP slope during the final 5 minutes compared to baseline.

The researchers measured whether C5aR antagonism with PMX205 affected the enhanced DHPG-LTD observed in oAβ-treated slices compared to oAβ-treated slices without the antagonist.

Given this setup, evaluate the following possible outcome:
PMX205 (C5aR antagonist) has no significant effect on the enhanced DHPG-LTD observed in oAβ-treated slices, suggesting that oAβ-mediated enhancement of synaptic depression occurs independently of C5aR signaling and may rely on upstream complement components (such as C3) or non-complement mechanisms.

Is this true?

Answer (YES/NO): NO